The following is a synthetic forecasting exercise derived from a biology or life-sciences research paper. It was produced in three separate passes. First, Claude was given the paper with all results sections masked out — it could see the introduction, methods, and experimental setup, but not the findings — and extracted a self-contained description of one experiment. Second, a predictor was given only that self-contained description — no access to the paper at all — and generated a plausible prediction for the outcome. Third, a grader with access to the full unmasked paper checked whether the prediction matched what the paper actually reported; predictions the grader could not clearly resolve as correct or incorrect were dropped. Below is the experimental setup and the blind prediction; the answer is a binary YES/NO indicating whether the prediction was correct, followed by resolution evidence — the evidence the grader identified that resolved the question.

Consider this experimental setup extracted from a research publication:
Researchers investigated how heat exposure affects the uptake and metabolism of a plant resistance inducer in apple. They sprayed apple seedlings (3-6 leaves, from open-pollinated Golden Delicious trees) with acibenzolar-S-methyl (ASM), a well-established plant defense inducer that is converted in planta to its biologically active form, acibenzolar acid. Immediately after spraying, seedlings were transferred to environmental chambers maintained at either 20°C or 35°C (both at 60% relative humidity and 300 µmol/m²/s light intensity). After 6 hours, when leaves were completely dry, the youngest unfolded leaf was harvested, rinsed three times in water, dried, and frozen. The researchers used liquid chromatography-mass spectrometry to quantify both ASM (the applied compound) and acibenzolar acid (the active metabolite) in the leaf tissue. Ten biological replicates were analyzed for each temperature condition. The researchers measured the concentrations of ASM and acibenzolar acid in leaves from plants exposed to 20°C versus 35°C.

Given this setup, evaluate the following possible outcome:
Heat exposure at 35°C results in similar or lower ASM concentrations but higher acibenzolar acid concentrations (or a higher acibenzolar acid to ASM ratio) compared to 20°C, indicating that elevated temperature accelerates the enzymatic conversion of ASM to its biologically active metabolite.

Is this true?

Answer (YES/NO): YES